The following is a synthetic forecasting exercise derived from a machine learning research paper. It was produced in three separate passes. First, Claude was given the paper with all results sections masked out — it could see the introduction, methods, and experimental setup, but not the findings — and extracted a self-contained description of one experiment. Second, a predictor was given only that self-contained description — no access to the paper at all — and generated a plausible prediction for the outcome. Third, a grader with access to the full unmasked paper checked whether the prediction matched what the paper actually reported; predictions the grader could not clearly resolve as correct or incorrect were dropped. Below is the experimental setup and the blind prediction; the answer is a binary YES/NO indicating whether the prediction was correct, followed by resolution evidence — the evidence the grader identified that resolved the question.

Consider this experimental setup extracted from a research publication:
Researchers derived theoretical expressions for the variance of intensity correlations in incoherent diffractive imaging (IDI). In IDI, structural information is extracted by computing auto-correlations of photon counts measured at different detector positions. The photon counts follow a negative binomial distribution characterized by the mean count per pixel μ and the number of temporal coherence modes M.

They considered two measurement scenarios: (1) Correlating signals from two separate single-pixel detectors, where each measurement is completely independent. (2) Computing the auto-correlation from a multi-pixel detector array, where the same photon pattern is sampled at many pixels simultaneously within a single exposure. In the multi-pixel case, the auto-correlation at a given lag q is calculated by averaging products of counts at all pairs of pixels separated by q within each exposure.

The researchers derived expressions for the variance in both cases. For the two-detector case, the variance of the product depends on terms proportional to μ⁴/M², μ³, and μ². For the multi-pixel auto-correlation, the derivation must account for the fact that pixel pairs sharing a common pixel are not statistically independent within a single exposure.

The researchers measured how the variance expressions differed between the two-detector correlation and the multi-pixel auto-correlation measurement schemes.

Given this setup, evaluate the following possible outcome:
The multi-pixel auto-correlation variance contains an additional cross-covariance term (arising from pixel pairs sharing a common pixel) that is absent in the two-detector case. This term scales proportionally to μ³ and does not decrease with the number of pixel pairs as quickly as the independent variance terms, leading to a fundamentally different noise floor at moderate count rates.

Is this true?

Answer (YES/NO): NO